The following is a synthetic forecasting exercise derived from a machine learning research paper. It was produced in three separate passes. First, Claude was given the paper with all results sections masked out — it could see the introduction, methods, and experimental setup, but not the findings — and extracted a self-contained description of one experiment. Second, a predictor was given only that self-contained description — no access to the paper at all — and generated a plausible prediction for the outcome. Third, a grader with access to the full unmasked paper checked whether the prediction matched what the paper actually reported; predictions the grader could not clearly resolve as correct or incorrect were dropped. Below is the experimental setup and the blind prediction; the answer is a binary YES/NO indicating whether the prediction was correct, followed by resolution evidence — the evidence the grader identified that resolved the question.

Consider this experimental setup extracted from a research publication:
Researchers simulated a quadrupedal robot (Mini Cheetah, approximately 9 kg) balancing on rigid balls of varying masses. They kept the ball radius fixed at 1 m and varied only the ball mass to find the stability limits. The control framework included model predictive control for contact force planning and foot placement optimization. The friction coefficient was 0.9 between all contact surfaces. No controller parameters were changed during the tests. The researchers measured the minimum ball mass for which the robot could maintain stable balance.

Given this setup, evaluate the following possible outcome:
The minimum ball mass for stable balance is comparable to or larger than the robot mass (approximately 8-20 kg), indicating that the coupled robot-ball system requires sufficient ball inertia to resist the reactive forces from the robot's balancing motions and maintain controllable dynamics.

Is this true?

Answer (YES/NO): NO